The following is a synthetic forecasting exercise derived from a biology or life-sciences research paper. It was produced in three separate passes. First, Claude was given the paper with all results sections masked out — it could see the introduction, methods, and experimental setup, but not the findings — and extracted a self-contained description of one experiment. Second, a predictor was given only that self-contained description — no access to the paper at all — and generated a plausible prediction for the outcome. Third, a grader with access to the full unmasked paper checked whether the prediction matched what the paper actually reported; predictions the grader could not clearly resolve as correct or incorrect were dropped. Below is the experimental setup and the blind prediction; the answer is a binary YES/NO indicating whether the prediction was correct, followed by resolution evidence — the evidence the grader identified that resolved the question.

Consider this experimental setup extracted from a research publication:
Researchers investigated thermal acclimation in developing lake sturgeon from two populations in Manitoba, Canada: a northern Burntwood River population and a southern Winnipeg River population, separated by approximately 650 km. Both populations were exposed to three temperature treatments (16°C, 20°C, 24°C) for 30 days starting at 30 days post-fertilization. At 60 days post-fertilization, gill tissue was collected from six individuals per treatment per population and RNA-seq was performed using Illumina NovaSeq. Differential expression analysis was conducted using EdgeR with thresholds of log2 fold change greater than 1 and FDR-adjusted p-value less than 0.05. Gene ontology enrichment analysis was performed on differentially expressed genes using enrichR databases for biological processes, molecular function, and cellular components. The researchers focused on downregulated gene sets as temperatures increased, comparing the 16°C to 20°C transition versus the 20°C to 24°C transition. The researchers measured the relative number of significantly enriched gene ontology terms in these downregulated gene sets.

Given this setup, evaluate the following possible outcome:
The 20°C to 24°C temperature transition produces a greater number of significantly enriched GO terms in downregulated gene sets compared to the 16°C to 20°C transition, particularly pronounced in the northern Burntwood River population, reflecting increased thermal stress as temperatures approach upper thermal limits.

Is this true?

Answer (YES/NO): YES